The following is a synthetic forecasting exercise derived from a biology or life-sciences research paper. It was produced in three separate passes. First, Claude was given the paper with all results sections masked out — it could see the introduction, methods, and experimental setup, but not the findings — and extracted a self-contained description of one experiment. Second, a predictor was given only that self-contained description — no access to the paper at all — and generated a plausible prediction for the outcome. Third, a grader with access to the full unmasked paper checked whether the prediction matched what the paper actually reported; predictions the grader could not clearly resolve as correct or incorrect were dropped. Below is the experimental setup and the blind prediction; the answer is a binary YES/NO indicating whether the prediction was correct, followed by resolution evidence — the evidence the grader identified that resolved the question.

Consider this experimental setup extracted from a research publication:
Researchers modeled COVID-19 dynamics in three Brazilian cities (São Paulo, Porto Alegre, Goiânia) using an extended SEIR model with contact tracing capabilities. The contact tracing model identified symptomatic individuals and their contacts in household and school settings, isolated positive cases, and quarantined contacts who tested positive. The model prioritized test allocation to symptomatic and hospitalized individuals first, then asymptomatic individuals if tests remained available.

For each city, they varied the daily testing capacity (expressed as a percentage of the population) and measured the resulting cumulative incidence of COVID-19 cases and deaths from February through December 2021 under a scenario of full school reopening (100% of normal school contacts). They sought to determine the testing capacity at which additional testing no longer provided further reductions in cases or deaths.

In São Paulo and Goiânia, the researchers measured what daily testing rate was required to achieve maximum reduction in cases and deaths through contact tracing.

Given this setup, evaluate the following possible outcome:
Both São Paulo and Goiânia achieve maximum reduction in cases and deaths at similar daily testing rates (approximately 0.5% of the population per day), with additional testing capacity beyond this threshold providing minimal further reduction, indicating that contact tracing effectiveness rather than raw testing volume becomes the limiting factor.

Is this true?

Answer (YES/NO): NO